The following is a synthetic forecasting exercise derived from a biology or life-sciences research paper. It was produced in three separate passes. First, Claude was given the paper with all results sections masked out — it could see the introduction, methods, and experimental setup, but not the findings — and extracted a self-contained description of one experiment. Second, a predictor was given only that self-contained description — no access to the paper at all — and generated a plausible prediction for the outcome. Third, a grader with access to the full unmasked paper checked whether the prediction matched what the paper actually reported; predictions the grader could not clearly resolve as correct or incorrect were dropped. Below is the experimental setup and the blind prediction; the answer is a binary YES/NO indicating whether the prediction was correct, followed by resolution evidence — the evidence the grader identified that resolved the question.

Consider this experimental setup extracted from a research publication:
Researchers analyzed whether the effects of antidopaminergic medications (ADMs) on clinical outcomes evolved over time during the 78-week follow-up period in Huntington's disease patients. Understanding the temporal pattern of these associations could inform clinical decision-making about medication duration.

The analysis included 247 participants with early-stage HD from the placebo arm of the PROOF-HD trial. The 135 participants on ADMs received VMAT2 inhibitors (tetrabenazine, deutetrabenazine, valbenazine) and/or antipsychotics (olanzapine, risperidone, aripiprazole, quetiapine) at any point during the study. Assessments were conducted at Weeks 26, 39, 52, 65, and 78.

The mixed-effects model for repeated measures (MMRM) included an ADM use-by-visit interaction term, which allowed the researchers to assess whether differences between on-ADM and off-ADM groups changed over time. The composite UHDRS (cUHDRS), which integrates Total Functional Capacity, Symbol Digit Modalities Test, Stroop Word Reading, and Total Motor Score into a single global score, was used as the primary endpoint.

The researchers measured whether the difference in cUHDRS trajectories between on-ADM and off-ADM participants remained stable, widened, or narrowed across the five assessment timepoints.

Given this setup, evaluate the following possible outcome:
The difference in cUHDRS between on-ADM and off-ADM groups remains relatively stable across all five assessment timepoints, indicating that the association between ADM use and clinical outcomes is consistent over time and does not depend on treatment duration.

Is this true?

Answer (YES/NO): NO